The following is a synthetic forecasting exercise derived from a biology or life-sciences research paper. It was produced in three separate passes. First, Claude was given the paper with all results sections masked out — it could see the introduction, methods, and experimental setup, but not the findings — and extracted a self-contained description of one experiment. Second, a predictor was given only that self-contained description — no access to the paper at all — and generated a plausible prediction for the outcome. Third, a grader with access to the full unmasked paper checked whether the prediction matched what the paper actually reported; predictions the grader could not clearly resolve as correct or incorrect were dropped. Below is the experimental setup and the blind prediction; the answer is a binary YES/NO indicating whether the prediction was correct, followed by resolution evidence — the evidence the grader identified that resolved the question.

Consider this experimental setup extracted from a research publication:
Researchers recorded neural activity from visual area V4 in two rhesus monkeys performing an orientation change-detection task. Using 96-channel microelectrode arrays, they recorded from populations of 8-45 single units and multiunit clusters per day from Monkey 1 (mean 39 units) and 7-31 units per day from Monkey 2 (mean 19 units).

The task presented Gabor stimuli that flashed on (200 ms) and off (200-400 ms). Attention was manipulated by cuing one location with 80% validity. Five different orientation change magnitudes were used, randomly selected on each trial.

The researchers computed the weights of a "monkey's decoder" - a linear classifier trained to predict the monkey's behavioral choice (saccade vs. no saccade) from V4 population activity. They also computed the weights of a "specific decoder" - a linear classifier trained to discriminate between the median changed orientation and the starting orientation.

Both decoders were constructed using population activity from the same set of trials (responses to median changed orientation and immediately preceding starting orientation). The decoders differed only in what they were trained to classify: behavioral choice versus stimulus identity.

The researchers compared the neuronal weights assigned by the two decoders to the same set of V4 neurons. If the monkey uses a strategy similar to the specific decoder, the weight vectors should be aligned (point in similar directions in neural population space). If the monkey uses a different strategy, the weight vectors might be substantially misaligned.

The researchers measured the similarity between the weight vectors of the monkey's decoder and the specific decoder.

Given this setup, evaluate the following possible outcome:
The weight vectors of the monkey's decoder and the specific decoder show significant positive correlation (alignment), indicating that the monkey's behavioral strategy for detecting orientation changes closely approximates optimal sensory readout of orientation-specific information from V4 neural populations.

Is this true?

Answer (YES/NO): NO